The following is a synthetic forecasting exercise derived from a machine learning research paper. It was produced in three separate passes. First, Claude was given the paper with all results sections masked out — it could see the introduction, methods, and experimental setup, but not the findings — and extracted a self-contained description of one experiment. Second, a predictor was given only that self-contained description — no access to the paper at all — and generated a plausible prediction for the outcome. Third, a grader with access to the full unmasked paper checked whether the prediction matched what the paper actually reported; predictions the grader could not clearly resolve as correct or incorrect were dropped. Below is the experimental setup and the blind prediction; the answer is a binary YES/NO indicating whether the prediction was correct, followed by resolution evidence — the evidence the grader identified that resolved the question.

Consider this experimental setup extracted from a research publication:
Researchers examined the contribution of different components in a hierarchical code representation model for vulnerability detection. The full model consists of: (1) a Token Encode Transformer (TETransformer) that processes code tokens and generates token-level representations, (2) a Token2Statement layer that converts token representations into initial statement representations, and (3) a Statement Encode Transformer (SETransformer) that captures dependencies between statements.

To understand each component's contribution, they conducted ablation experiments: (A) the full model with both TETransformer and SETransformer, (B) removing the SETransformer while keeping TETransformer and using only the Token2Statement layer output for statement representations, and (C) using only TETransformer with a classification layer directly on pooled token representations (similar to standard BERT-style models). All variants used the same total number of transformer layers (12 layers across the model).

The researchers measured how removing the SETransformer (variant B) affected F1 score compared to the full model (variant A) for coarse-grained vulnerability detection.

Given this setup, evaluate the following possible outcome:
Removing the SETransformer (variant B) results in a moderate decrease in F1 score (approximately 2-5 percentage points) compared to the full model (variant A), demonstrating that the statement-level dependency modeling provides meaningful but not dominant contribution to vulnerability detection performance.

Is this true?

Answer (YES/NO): NO